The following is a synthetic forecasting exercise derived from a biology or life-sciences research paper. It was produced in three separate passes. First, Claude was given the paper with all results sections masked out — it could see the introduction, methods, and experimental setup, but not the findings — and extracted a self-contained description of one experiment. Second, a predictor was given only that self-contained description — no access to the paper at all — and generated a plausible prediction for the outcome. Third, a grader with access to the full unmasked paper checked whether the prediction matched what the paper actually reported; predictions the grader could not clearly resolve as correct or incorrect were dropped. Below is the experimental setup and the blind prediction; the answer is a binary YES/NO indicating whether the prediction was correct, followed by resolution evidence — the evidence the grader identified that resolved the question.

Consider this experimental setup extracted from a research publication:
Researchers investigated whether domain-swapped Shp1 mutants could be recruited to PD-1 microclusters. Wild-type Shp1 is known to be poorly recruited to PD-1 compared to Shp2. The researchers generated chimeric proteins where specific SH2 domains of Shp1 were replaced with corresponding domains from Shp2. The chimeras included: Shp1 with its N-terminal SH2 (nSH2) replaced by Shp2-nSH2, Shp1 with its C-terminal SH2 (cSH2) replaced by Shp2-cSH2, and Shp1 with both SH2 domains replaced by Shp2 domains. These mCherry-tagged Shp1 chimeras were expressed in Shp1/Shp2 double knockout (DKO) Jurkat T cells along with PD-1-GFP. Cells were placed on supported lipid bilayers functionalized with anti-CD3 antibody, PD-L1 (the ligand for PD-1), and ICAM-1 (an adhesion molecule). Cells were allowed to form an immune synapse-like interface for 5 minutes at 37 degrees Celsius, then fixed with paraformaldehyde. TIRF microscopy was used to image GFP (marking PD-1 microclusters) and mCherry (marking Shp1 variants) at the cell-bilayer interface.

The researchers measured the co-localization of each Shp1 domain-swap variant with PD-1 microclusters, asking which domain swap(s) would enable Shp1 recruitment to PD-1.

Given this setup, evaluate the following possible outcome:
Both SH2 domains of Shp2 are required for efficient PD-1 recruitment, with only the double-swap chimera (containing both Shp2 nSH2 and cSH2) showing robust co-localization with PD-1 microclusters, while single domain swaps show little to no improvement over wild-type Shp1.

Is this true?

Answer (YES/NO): NO